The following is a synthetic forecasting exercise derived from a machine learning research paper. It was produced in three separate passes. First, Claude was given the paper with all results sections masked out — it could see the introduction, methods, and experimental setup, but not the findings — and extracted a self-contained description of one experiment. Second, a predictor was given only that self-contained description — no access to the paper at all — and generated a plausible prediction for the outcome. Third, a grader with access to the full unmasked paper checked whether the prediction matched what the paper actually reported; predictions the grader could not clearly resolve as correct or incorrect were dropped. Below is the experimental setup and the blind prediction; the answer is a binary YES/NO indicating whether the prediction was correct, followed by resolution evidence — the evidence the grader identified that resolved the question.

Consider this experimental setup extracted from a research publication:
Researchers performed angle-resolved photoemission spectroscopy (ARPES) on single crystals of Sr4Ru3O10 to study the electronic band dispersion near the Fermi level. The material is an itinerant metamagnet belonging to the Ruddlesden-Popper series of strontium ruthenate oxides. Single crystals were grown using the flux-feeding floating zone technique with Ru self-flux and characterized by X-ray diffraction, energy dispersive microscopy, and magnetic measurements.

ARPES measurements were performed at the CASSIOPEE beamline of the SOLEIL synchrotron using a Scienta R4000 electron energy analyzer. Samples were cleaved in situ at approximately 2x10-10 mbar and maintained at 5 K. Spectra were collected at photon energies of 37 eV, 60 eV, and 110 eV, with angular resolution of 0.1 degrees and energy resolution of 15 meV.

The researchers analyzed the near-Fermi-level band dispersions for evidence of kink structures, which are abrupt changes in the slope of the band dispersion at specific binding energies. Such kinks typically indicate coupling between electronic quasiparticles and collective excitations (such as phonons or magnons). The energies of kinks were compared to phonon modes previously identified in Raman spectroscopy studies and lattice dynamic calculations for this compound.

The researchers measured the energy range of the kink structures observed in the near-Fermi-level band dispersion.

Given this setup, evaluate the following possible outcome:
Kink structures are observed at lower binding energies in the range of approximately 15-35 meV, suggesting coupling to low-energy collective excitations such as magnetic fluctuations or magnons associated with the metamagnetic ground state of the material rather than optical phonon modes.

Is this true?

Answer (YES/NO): NO